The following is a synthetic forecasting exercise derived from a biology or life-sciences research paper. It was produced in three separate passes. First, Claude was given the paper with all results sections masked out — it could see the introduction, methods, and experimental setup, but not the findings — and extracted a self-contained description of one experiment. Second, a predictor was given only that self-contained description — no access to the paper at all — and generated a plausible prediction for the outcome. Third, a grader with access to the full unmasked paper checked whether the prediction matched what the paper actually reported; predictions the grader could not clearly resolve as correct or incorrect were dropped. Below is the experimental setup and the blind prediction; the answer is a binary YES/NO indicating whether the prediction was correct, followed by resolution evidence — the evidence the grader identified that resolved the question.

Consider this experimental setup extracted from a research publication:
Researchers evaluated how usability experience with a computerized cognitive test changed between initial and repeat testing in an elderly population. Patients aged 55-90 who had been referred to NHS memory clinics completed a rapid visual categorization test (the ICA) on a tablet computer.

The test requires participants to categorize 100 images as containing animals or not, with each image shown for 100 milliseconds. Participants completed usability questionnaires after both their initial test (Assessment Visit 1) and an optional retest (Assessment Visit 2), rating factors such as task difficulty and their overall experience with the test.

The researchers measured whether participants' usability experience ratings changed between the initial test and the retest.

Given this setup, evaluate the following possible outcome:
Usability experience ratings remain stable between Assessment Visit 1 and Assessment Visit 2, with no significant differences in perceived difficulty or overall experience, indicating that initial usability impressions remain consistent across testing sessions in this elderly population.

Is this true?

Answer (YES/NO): NO